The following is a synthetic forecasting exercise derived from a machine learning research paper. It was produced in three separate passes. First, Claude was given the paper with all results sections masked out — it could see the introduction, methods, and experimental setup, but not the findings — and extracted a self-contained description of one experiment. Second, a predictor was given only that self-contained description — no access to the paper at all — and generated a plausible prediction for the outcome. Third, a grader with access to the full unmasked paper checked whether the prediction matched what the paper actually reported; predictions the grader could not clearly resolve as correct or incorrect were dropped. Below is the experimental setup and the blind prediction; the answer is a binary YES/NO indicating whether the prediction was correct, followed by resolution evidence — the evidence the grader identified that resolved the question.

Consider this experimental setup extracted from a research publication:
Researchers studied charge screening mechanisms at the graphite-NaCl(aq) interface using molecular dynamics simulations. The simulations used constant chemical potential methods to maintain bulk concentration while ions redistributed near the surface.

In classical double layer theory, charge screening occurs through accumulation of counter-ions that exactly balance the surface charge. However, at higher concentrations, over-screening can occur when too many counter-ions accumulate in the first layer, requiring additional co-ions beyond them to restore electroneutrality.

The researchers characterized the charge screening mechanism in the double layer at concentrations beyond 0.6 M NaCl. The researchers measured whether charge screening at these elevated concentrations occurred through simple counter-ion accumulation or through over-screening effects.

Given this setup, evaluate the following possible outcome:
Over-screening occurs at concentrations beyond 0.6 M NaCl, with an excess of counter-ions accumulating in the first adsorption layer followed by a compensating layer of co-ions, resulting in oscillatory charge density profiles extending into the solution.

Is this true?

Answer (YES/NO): YES